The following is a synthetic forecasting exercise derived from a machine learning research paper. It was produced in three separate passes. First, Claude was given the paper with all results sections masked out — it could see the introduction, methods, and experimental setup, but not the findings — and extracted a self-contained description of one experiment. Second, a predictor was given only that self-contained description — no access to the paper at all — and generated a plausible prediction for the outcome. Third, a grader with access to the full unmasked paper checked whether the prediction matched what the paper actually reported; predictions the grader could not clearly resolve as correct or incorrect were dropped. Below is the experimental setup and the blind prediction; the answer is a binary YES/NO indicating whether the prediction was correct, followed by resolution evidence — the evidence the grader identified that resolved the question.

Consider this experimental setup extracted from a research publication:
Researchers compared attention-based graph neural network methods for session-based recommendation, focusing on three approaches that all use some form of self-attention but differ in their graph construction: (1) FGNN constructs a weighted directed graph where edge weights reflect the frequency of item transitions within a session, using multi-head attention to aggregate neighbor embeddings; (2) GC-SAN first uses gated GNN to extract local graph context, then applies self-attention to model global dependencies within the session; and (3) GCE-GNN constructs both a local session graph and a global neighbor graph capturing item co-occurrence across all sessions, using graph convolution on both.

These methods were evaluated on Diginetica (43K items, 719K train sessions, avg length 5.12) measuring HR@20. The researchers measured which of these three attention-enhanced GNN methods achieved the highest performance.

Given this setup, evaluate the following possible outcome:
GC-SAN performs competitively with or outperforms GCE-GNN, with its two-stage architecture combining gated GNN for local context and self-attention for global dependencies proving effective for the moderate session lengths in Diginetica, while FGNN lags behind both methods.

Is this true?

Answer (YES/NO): NO